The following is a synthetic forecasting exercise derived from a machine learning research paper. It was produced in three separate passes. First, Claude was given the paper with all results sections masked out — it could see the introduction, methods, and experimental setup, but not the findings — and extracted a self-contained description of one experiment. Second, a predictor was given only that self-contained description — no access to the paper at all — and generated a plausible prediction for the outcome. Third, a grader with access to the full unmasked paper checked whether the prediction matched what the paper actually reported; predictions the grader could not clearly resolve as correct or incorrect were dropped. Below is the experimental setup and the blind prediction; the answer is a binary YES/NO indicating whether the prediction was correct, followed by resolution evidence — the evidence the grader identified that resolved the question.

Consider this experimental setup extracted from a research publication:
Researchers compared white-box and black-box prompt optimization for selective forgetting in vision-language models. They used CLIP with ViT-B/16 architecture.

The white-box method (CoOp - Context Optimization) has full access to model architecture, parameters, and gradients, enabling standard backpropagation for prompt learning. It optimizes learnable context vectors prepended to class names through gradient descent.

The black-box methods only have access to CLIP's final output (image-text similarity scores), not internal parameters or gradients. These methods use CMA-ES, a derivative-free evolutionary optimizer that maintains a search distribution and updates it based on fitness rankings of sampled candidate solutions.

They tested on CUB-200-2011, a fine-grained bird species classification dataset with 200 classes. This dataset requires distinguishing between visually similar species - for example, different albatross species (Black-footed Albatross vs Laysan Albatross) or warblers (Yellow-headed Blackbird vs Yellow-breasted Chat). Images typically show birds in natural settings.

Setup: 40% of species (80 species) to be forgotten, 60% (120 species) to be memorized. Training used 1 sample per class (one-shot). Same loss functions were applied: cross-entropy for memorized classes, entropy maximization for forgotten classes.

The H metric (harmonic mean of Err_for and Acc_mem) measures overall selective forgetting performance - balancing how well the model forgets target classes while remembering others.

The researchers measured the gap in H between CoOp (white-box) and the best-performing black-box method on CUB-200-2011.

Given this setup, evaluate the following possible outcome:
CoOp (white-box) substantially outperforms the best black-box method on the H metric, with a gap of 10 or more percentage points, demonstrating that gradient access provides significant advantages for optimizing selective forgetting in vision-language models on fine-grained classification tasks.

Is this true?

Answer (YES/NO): NO